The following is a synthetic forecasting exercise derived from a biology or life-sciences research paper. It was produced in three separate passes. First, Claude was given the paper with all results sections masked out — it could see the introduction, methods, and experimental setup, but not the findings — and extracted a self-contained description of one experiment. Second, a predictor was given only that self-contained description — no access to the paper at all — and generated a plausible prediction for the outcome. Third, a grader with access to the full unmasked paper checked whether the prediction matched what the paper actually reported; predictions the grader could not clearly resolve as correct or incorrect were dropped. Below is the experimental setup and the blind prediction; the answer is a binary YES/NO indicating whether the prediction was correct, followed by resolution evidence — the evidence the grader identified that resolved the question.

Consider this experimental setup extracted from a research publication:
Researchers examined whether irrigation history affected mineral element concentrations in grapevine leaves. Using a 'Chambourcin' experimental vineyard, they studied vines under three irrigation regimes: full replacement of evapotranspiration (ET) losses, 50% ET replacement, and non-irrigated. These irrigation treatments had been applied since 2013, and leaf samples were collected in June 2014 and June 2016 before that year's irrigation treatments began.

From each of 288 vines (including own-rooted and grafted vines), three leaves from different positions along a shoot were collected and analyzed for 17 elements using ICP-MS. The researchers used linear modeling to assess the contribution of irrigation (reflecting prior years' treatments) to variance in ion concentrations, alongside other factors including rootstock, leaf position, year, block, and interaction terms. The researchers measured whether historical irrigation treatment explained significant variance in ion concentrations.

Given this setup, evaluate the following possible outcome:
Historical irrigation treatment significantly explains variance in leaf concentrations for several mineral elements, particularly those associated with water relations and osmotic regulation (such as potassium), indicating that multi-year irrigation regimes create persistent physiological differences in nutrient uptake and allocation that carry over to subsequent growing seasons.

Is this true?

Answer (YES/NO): NO